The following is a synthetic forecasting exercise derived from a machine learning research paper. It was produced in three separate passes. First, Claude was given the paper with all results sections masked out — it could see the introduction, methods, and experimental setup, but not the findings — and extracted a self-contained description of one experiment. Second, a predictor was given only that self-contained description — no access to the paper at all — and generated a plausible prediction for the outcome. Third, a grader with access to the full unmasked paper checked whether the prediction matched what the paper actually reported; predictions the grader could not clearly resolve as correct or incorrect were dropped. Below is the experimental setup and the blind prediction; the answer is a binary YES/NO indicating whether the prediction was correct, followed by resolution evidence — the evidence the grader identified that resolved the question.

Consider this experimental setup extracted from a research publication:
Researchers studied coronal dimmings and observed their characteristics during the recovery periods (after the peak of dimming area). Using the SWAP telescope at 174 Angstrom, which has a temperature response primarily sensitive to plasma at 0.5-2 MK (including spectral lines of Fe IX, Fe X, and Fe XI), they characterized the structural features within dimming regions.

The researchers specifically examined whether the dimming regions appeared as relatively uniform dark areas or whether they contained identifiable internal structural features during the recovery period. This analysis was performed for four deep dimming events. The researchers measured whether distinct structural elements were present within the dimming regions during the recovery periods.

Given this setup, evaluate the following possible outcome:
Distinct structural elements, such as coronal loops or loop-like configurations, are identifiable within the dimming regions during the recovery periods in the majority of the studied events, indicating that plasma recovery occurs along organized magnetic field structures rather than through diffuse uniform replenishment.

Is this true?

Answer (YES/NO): YES